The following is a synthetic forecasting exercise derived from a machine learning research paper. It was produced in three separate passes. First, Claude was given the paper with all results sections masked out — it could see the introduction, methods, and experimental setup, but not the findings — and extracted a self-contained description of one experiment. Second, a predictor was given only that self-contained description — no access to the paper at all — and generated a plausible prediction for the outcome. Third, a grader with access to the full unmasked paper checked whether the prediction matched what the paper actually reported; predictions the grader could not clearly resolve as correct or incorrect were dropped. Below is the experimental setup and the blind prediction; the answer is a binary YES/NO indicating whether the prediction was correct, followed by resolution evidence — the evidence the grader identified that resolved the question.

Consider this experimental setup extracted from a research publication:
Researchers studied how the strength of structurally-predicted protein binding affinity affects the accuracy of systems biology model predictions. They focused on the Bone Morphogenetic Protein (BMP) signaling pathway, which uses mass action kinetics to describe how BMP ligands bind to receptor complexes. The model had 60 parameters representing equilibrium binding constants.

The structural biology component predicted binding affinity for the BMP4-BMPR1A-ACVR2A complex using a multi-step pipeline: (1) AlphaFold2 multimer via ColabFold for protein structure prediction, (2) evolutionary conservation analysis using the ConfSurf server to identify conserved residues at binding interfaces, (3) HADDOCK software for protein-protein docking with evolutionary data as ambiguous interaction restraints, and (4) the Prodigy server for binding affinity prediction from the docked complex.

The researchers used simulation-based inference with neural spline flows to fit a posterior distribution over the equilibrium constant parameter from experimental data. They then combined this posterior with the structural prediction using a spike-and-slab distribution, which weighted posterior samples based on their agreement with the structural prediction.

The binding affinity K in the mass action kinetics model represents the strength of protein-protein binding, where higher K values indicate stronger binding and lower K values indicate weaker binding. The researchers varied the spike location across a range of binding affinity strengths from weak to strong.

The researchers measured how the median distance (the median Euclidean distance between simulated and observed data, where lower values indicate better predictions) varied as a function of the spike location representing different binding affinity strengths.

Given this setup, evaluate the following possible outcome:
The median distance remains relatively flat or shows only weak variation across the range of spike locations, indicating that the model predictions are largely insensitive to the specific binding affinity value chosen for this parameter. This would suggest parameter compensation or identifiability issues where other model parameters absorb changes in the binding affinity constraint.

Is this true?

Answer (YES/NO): NO